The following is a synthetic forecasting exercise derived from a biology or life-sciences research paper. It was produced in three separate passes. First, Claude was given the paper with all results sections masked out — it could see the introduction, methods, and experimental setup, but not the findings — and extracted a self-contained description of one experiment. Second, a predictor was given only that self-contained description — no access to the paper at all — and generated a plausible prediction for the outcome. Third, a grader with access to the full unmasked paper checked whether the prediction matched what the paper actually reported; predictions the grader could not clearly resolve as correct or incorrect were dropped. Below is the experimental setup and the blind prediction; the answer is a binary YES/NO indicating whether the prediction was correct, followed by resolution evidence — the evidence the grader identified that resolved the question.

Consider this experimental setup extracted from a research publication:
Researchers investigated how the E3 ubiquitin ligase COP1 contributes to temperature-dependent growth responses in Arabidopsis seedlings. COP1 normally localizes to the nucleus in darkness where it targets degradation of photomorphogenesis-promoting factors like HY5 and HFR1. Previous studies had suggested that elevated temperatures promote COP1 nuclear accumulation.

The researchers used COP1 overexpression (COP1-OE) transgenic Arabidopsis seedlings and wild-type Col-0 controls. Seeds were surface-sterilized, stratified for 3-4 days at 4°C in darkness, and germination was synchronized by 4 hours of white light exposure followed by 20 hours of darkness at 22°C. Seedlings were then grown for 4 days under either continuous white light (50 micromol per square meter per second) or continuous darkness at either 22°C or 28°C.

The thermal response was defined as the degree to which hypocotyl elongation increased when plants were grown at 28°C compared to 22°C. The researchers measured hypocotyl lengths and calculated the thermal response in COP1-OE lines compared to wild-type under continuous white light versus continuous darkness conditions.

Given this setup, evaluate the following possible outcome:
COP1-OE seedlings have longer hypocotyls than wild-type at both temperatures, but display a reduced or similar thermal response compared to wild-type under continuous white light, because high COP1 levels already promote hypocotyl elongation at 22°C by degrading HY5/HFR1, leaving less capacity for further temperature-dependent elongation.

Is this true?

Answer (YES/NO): NO